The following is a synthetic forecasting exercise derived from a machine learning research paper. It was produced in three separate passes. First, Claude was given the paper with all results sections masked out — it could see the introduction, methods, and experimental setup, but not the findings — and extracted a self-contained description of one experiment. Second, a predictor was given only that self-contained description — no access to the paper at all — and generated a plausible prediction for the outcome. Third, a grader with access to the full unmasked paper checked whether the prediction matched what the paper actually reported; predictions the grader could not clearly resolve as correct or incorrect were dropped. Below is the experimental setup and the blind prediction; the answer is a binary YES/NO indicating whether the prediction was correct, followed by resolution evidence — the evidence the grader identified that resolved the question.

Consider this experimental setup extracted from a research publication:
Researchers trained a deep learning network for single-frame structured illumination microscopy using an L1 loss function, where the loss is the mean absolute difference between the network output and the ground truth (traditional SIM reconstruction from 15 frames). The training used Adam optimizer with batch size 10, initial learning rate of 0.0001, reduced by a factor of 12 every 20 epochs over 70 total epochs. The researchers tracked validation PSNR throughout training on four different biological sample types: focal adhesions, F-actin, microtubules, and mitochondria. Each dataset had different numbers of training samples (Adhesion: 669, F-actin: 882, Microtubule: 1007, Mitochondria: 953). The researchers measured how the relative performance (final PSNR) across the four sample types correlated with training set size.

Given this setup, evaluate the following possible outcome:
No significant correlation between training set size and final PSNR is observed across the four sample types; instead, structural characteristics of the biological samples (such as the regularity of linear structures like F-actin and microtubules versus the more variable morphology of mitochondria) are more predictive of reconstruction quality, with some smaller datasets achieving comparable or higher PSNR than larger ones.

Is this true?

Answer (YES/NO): YES